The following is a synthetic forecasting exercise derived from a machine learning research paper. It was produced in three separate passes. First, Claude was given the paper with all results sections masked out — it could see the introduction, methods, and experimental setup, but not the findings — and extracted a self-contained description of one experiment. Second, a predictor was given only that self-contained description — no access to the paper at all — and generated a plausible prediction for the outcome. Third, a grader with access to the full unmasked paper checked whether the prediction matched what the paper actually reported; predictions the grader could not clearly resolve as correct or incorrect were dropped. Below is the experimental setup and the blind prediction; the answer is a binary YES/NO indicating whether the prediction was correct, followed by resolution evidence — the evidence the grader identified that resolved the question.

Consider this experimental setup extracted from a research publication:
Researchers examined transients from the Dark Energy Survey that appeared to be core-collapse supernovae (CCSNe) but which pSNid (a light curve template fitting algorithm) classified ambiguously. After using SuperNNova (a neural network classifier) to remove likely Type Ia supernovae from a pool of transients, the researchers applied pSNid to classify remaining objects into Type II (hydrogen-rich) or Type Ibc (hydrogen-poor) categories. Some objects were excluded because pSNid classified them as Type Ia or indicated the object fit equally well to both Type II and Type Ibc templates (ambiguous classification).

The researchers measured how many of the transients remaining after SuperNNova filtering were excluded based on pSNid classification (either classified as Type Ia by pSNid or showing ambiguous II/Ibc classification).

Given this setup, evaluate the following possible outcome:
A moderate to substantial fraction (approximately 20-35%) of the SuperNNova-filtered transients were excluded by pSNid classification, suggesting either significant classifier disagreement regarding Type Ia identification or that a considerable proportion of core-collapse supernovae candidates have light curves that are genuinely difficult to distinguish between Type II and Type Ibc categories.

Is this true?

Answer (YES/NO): NO